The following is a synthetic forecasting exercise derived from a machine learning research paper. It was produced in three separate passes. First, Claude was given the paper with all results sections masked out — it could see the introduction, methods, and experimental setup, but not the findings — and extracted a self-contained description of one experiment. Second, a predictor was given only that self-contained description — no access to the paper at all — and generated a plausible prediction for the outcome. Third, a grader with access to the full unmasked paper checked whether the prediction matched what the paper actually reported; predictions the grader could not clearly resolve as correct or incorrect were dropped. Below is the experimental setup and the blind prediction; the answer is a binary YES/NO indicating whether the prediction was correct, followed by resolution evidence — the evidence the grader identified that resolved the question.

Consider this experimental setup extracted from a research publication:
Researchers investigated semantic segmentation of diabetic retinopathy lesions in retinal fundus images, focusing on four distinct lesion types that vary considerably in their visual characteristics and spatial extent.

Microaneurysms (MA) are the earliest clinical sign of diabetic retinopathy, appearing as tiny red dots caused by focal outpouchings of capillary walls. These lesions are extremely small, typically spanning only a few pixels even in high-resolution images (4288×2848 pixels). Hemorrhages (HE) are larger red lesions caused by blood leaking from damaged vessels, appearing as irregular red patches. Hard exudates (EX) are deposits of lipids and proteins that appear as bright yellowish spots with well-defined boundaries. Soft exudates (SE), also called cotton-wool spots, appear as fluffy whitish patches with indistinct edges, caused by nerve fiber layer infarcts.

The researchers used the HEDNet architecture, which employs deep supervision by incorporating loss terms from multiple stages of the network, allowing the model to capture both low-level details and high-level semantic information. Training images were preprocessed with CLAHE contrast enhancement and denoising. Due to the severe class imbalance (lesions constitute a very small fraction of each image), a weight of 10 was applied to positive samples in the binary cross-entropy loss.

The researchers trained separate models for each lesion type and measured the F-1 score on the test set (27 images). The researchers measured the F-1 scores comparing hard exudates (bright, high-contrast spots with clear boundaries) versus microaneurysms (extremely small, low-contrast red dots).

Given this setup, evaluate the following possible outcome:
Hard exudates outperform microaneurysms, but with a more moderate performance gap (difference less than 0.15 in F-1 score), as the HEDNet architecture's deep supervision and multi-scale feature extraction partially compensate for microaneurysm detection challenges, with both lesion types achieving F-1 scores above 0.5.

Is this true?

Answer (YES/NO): NO